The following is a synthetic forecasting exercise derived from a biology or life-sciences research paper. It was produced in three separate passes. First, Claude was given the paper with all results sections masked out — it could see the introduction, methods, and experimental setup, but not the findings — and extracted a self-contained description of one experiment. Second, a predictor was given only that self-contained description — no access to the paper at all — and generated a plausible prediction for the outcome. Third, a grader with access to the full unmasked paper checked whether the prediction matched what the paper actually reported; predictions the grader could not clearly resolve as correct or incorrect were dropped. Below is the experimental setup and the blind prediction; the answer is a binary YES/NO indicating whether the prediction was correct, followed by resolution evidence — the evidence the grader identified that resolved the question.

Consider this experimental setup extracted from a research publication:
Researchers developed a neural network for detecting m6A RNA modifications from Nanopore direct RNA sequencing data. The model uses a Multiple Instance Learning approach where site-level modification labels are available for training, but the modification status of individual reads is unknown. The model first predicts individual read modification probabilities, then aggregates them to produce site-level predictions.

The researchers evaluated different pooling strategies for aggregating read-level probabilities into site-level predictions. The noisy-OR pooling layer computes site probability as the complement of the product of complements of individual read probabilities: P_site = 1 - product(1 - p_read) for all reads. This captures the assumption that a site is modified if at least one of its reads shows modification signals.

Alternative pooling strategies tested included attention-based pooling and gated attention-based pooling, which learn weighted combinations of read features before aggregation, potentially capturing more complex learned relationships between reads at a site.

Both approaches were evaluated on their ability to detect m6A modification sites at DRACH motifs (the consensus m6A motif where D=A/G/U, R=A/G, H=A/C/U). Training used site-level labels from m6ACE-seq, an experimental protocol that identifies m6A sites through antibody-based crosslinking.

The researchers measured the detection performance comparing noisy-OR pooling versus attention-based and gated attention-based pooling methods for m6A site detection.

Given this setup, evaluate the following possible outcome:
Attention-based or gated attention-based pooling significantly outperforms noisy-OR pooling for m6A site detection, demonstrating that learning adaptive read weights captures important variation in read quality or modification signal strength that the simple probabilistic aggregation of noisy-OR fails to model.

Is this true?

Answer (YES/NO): NO